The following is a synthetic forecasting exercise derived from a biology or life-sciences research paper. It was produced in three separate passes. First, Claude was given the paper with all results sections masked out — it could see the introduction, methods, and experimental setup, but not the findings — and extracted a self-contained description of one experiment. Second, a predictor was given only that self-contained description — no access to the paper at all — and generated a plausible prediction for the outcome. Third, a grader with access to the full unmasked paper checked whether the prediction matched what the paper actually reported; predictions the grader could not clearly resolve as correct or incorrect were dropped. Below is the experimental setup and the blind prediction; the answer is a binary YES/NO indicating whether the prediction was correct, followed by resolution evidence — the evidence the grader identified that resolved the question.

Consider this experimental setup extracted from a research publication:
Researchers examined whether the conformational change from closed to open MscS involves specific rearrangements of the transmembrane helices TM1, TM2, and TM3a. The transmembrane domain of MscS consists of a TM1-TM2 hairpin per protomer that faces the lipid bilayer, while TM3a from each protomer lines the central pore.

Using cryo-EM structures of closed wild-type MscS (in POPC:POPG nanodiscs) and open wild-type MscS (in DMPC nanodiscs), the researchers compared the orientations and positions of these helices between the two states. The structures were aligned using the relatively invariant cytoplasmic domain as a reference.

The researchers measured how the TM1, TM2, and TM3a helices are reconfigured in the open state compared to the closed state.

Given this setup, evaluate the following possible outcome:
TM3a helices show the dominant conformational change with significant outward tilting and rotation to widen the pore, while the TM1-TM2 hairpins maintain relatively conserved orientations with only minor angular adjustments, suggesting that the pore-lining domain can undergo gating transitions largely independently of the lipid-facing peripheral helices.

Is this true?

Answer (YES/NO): NO